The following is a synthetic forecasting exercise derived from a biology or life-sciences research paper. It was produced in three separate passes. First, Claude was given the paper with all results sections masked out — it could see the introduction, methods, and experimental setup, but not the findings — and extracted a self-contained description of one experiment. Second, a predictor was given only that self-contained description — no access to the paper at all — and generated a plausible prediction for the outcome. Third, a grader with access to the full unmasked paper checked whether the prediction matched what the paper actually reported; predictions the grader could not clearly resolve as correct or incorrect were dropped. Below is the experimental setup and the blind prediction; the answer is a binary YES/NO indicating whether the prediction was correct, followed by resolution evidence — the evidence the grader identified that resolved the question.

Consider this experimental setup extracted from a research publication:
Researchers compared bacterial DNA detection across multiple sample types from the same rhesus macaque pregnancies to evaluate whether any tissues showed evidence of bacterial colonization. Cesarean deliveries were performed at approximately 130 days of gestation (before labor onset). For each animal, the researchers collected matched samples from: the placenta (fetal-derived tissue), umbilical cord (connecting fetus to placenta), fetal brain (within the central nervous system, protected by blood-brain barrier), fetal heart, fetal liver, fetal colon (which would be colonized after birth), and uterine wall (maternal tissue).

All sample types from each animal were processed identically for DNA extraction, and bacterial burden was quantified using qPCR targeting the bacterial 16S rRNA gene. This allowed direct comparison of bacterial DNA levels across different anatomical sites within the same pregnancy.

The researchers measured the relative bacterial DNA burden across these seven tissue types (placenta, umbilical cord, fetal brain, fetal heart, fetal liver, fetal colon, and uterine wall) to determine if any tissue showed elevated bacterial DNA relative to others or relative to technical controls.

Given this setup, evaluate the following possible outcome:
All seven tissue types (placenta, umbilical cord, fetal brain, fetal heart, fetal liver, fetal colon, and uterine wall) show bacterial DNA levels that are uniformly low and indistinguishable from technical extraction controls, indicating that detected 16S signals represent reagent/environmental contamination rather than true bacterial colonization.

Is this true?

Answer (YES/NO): NO